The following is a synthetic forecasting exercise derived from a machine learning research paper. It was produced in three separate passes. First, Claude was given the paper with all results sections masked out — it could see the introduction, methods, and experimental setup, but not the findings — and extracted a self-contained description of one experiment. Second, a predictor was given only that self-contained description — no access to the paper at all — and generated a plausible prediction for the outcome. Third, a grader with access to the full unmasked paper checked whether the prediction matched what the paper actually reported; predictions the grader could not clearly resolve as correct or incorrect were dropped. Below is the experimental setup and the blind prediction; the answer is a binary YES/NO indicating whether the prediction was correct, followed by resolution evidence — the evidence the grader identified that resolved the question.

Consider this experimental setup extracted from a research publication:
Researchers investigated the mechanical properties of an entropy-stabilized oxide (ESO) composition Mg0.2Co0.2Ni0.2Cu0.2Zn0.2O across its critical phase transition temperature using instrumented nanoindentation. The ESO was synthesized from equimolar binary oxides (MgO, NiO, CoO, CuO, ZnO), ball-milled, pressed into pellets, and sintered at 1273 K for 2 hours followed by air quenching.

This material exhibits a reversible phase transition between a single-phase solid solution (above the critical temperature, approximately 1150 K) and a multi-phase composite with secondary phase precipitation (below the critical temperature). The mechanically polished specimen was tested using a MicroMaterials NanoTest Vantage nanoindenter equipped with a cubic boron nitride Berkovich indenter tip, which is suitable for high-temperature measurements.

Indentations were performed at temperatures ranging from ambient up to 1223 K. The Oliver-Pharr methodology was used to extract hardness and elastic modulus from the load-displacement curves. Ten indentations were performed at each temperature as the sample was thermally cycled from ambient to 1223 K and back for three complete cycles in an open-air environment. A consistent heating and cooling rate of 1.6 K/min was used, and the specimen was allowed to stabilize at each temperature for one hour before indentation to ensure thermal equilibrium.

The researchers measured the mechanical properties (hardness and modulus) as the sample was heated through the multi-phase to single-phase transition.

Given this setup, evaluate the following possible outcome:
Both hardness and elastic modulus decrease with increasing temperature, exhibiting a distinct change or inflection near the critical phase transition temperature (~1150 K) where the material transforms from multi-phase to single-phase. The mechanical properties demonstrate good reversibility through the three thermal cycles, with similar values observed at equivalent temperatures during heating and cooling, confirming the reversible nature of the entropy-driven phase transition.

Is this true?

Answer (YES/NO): NO